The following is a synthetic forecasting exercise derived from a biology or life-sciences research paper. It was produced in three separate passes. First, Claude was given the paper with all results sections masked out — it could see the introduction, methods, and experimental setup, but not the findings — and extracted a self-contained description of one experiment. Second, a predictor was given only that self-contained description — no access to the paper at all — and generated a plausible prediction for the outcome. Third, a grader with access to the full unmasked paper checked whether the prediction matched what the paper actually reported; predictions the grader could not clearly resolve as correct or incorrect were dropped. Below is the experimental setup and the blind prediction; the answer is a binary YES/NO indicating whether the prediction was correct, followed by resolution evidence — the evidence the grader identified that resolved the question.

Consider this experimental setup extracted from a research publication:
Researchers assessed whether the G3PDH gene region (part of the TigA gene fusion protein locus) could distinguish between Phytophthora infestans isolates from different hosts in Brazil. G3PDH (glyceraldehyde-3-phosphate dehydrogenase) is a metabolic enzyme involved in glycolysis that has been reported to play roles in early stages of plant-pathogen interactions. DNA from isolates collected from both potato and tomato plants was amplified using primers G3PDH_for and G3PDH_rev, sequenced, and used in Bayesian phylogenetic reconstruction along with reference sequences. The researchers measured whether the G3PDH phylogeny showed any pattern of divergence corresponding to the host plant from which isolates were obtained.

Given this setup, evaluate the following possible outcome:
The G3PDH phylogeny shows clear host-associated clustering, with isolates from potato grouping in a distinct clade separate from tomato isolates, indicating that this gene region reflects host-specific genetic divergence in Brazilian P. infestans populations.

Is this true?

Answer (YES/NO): YES